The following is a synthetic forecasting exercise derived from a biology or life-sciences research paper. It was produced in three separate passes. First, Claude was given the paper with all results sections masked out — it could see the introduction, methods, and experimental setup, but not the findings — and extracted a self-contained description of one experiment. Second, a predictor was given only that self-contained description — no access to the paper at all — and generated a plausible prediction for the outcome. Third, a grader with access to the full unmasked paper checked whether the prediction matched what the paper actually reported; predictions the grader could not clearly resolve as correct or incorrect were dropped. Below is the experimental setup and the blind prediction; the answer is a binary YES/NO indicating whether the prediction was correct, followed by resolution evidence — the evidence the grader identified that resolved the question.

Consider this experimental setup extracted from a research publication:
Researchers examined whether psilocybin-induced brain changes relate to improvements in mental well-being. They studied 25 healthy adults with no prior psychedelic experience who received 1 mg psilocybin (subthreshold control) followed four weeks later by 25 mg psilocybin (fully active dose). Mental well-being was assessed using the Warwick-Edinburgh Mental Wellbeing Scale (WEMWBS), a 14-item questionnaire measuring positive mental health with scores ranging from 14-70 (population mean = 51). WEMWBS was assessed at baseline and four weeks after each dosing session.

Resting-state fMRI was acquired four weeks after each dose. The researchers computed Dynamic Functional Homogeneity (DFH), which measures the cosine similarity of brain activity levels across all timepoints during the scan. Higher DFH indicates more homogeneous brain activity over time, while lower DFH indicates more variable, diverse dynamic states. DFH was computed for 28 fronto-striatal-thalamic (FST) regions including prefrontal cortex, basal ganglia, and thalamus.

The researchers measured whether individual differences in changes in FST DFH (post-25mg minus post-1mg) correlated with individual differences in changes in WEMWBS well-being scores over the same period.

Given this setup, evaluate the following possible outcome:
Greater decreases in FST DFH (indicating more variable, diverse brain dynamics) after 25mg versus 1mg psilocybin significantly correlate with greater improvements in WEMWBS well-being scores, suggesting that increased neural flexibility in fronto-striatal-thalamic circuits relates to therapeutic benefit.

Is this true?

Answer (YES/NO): NO